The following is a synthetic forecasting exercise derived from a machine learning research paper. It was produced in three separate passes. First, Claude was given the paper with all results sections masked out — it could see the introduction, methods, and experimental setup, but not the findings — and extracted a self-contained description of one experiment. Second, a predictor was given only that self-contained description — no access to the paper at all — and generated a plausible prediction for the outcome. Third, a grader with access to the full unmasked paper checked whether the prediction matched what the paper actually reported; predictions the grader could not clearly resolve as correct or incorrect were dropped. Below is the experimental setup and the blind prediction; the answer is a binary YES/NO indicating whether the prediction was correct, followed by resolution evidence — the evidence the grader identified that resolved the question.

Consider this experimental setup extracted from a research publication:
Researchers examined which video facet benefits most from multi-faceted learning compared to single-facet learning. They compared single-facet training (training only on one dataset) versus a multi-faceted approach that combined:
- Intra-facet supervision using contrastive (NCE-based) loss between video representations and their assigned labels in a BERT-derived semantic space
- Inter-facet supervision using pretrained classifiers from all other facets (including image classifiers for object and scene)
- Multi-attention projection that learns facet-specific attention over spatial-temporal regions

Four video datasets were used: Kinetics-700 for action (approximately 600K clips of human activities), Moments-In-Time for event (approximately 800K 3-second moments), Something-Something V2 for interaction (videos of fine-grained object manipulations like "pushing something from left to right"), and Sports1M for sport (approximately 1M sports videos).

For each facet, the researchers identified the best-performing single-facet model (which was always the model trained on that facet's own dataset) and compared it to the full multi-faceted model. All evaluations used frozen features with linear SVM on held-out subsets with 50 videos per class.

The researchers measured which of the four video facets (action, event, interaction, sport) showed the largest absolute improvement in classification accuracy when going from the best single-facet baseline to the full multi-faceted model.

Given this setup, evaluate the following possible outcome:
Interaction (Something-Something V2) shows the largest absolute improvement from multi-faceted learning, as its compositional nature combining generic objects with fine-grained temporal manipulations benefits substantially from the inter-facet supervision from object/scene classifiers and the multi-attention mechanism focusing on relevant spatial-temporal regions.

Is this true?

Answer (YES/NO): YES